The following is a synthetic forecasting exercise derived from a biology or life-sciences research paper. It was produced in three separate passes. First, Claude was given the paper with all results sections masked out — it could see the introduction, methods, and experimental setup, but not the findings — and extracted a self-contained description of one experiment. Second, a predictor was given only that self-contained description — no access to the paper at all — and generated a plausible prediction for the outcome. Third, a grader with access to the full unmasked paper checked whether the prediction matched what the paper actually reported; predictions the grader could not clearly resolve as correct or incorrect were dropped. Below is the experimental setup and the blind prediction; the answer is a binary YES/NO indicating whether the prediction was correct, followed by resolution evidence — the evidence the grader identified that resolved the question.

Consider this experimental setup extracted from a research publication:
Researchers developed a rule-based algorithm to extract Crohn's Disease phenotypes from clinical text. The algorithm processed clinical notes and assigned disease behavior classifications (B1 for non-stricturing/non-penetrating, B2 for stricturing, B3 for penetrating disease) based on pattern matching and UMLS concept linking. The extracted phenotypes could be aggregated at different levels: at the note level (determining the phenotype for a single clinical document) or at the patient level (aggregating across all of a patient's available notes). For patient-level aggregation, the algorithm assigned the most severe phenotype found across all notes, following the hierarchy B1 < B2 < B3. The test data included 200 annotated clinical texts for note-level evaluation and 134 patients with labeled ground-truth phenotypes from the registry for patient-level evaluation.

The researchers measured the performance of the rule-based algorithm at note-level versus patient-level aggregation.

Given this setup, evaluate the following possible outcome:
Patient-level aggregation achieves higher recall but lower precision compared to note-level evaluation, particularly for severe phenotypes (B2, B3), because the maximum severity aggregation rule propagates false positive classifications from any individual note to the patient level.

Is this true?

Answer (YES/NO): NO